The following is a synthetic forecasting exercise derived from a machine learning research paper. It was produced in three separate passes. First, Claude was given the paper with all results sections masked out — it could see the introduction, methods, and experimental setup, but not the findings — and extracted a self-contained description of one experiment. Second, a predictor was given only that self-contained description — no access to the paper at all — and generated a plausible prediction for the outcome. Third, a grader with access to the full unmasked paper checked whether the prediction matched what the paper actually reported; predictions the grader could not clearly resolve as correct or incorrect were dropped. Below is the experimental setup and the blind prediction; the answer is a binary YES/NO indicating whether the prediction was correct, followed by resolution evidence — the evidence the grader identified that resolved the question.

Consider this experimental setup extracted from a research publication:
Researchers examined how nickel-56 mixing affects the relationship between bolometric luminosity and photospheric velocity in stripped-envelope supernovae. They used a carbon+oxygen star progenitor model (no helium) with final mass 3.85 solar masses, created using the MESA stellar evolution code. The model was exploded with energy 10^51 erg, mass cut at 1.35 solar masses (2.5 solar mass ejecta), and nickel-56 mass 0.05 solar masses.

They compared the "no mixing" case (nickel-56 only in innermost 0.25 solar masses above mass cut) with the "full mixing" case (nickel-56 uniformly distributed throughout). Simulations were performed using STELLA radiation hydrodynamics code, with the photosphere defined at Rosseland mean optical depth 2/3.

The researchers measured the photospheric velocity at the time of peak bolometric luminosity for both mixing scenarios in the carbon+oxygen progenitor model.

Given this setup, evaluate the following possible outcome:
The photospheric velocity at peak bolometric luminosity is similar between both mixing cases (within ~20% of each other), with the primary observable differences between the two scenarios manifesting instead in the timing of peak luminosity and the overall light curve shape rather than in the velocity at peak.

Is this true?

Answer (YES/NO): NO